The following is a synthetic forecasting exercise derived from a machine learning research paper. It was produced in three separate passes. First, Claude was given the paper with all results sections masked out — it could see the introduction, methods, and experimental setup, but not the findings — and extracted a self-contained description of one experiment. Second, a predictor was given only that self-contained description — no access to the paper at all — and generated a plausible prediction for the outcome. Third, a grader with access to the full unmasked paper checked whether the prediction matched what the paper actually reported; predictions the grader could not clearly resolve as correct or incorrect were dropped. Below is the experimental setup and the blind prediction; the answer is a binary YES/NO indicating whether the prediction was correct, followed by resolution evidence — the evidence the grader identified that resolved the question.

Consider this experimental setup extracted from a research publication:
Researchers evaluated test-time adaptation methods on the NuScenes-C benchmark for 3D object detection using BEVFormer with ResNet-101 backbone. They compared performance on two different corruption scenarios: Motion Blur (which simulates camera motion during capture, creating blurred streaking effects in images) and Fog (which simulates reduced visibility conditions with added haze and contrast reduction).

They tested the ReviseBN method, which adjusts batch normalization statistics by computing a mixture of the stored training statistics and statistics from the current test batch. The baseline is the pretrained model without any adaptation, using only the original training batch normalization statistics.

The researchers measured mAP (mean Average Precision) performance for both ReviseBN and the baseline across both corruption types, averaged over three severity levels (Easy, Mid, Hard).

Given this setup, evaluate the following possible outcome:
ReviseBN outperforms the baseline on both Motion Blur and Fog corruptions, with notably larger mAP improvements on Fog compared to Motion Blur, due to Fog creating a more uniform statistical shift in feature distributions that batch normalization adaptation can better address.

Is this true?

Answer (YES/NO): NO